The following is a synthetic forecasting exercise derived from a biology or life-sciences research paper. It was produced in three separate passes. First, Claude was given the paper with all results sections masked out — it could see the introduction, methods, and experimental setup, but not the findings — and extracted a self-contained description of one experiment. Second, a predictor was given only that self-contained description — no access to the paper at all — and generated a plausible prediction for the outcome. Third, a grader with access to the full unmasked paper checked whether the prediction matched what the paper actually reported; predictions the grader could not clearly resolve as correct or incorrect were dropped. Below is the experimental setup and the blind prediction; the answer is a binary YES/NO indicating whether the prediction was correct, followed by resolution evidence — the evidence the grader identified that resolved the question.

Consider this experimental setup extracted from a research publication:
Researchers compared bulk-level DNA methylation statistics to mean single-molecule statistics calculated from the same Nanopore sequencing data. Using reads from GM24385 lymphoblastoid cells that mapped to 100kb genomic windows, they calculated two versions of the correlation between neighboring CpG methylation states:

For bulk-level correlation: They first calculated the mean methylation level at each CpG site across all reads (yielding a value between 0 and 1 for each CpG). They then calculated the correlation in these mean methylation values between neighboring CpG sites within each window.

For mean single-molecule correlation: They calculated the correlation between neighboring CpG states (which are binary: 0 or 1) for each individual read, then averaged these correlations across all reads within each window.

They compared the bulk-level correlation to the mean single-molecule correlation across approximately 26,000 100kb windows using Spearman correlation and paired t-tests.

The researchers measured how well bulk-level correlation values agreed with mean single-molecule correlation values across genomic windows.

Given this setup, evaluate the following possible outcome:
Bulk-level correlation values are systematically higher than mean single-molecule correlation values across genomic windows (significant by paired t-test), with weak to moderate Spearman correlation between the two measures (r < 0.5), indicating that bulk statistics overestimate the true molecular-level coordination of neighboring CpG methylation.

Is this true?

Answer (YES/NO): NO